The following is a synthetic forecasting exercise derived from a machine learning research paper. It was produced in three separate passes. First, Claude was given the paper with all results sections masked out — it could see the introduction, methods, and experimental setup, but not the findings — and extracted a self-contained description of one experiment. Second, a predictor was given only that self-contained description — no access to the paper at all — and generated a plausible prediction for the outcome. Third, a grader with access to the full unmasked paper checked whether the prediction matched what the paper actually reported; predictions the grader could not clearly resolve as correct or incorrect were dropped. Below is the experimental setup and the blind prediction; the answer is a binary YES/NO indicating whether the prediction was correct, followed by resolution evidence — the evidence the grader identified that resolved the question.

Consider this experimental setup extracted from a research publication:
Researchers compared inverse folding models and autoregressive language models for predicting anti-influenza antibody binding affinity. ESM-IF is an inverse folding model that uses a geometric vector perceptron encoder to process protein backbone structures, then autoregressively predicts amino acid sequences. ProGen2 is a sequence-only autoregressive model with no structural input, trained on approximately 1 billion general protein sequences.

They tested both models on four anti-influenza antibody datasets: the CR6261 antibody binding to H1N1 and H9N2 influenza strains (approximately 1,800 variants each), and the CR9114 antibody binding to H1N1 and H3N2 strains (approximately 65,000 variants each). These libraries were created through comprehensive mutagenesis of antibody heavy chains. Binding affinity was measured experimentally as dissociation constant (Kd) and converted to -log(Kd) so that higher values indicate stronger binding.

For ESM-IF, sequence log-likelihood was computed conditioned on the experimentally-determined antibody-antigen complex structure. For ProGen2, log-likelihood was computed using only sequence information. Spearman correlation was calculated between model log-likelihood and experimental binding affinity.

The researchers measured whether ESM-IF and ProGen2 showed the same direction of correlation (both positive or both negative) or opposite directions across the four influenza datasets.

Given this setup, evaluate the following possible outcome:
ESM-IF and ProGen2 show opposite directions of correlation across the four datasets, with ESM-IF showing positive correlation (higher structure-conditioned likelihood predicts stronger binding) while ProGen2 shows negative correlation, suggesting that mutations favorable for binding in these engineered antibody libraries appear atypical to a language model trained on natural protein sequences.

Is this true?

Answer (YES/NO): YES